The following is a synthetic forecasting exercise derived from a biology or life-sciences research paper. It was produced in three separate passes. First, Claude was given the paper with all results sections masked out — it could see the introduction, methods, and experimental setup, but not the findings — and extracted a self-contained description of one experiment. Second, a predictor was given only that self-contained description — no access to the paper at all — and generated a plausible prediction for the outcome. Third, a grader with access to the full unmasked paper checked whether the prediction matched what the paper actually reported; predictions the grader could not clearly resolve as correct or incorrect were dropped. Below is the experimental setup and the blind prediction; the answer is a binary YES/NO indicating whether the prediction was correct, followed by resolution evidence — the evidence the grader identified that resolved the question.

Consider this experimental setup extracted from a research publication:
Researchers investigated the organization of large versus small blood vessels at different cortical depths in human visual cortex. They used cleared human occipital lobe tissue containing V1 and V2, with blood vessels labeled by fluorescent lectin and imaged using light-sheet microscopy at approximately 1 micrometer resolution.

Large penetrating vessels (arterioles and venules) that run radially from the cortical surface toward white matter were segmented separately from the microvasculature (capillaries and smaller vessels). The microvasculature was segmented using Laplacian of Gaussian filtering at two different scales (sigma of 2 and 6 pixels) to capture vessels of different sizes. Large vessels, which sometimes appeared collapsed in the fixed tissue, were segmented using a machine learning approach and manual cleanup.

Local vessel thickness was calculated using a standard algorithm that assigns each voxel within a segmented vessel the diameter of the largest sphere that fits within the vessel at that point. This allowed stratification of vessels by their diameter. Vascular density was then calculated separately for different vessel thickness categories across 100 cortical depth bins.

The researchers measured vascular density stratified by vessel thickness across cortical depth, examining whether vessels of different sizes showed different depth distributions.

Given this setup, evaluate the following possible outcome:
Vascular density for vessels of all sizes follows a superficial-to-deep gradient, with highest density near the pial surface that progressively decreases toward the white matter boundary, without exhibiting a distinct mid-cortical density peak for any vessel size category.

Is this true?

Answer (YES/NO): NO